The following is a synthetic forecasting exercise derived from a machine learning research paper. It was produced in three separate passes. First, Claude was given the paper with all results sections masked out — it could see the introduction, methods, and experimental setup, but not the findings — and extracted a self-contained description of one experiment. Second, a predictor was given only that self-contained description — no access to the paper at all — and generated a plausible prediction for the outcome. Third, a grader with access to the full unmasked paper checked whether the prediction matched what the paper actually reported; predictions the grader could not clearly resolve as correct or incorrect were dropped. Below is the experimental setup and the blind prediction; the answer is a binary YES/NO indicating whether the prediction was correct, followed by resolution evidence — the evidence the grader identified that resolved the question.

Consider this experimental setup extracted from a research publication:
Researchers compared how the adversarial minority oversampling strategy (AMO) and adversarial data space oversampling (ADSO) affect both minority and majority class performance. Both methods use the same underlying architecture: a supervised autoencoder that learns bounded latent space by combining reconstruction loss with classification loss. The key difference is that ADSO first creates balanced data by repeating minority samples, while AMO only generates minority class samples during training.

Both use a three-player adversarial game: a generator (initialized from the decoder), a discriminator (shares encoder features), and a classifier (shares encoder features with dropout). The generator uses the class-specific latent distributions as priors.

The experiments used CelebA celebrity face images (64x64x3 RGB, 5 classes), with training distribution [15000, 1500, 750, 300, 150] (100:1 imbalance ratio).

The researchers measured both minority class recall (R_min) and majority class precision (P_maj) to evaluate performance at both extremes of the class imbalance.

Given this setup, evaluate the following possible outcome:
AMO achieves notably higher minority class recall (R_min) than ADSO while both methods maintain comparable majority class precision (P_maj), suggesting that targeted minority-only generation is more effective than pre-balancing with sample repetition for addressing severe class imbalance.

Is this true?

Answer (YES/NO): NO